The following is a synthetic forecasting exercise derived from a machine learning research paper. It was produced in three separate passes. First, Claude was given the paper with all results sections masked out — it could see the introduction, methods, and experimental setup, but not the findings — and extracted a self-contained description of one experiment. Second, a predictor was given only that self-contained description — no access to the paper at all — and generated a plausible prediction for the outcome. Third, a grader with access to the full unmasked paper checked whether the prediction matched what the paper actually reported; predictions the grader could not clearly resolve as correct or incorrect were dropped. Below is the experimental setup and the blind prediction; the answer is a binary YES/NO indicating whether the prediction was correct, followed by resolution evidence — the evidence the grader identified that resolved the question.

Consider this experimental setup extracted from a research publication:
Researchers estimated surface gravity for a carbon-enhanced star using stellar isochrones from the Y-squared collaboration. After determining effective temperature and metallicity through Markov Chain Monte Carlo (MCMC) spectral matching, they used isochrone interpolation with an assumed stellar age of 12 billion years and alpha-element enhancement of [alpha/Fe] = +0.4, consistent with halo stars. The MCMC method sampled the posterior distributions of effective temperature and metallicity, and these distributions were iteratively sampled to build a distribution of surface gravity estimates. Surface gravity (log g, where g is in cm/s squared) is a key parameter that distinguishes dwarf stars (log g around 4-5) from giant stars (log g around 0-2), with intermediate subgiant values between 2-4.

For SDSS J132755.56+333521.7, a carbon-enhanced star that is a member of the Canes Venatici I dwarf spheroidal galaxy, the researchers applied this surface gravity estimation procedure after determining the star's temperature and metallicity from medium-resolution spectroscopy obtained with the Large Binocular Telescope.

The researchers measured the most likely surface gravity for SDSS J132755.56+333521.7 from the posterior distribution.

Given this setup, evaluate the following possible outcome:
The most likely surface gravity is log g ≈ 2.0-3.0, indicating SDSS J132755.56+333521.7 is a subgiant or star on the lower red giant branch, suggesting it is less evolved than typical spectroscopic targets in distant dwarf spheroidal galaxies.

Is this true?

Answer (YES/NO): NO